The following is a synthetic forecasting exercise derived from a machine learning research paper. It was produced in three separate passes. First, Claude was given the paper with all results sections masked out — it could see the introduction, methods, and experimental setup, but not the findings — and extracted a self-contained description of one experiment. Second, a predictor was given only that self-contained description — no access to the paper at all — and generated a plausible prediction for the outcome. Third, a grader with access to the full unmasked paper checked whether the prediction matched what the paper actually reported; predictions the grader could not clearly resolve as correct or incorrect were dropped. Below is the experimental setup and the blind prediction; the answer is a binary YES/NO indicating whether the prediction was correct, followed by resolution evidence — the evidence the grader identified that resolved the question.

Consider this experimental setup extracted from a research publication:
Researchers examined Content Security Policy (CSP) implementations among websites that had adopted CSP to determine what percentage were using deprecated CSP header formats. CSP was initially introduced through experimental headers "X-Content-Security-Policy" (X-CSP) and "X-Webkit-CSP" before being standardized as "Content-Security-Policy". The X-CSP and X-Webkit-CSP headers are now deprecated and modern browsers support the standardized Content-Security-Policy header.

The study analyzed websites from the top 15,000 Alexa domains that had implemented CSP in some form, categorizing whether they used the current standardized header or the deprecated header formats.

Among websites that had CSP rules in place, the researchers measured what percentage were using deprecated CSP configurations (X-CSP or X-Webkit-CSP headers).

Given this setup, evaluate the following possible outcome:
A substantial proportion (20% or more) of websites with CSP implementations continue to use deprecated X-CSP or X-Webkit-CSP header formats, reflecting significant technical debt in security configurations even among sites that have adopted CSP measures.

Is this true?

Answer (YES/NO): NO